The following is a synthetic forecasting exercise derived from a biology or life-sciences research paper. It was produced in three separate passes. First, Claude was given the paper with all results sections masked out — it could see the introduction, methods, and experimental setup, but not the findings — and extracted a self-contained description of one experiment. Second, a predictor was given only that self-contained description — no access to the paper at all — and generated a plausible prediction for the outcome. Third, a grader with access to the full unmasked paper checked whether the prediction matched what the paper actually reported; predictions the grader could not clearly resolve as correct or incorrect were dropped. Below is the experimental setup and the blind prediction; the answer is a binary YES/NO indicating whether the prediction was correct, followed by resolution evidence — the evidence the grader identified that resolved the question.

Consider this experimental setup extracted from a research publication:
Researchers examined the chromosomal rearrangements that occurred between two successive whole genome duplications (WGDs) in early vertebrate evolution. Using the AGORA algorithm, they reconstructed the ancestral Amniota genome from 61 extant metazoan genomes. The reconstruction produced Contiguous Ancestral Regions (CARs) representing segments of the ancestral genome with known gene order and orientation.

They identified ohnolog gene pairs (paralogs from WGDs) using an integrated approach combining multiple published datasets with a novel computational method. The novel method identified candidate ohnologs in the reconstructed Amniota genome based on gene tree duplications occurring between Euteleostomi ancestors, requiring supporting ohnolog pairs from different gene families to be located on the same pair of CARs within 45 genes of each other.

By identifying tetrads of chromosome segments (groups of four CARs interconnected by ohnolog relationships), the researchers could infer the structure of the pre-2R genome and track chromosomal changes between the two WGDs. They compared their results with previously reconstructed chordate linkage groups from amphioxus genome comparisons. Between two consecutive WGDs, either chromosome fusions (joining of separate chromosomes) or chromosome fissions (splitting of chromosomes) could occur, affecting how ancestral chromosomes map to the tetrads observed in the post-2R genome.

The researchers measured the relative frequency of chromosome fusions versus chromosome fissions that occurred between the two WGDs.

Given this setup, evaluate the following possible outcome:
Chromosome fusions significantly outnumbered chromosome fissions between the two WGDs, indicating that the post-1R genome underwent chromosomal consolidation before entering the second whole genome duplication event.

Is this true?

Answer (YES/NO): YES